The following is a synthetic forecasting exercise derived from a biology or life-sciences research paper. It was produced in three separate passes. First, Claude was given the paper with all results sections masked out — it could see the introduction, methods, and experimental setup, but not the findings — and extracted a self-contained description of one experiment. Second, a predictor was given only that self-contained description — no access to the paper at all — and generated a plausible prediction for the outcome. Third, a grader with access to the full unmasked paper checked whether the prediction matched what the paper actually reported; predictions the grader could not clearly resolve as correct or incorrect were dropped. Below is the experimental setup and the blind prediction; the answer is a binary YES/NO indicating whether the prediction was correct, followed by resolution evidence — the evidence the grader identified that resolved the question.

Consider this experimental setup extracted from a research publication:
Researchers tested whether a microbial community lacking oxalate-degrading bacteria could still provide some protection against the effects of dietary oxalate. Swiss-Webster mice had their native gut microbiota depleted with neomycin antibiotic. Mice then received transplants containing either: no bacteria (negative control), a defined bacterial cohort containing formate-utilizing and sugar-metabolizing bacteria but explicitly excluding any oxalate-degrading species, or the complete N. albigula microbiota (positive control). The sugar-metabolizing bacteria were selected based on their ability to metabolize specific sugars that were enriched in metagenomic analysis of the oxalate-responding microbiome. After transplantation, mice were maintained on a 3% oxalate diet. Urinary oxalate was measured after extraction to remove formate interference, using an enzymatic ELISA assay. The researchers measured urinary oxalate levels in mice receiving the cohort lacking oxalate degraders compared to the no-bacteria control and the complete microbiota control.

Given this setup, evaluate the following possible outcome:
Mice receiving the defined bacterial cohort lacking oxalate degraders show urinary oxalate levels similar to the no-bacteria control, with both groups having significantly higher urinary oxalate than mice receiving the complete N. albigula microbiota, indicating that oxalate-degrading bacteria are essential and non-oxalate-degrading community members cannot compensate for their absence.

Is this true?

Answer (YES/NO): YES